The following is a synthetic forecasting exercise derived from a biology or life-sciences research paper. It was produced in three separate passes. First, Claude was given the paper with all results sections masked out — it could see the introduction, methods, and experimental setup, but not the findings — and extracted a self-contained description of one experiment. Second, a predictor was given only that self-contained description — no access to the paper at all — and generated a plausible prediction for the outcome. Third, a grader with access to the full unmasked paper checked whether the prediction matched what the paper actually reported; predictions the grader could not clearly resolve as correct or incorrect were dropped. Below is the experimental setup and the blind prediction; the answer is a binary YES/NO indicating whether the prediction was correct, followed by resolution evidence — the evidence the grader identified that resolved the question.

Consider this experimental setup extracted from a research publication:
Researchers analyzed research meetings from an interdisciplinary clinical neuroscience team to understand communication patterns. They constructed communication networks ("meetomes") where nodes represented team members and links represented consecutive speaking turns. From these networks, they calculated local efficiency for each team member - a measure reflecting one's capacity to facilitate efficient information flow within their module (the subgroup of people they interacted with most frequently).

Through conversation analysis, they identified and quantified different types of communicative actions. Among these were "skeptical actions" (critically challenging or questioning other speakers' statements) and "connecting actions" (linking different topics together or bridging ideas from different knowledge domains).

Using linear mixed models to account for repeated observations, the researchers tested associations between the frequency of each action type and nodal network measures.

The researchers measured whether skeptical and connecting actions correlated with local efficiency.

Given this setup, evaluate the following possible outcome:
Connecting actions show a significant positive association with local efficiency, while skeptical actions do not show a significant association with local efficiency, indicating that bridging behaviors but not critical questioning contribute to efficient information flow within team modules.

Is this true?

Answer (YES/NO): NO